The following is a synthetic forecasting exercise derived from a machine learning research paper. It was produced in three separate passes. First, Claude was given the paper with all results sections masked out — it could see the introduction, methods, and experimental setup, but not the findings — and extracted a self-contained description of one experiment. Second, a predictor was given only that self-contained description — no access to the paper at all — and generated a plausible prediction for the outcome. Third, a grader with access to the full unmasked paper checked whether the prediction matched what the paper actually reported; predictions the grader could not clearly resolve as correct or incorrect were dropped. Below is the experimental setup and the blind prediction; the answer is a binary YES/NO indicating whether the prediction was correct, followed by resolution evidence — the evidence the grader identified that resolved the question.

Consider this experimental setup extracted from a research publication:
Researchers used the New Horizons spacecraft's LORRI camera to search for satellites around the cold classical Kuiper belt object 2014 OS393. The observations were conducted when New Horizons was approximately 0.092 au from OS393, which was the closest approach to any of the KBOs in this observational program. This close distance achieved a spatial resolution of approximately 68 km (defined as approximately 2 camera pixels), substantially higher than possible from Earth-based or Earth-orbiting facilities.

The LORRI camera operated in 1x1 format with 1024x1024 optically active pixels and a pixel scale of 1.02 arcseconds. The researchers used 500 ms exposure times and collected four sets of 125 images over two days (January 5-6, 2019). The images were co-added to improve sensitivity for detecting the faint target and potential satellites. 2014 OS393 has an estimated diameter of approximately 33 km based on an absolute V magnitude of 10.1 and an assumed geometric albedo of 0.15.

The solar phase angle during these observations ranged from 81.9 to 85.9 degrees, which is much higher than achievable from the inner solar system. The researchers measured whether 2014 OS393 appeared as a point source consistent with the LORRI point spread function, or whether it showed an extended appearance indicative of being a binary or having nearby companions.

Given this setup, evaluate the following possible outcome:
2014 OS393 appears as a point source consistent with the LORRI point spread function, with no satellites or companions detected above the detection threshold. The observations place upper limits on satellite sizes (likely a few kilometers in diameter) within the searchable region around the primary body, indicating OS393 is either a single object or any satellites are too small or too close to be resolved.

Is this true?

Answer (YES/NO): NO